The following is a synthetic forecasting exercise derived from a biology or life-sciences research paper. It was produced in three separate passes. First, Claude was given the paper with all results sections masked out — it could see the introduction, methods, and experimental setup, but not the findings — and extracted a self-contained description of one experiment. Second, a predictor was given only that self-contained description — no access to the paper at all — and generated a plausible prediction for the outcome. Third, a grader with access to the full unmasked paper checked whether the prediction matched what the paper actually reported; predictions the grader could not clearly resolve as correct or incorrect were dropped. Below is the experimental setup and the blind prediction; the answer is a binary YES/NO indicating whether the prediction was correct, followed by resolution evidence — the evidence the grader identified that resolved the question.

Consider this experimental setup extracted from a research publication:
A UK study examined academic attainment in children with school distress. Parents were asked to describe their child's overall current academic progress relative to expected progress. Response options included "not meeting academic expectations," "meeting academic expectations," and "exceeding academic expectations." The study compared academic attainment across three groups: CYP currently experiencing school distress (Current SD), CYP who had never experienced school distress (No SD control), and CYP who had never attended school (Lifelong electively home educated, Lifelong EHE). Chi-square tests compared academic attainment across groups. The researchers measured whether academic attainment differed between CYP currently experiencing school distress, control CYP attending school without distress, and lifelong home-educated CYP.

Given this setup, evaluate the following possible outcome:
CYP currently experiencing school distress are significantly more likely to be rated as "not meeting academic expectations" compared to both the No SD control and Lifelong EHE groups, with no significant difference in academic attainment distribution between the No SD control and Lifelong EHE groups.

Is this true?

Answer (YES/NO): YES